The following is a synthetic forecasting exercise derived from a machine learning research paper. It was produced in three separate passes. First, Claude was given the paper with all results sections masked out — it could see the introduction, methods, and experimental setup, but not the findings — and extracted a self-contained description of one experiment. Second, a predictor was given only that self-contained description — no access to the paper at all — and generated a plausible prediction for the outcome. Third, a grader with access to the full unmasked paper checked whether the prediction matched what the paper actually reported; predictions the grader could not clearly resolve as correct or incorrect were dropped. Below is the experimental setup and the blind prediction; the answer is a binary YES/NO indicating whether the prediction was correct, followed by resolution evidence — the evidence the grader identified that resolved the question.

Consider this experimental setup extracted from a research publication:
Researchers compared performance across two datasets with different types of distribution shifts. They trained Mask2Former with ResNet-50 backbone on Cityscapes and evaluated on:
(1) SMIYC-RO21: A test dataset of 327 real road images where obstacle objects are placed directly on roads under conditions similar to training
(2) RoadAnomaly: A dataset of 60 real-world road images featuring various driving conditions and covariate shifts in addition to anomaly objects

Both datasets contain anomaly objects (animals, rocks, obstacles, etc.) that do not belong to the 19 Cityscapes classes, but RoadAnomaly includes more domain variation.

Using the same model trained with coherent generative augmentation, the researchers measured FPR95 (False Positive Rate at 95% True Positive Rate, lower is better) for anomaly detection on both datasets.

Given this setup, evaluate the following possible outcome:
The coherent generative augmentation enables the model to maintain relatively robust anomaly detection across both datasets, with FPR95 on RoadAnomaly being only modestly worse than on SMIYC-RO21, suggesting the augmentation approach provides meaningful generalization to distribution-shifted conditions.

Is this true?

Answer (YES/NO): NO